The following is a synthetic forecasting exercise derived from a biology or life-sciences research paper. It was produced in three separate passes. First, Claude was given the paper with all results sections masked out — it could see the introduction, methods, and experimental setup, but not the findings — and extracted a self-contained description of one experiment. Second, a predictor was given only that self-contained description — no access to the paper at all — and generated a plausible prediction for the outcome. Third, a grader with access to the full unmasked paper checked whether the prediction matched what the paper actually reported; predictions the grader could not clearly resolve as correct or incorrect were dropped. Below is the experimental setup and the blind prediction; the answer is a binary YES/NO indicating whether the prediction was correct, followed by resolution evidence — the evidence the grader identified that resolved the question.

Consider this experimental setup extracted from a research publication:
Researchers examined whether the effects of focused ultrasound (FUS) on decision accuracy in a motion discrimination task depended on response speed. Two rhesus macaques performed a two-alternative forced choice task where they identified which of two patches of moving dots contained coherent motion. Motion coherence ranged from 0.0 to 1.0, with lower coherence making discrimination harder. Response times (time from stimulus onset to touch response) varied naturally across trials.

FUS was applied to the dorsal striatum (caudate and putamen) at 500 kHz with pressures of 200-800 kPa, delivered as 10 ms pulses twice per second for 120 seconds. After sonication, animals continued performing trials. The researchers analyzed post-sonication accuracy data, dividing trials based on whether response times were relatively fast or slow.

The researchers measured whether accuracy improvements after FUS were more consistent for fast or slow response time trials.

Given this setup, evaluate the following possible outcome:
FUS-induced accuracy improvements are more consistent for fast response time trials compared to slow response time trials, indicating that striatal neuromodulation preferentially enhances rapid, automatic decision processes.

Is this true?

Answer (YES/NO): YES